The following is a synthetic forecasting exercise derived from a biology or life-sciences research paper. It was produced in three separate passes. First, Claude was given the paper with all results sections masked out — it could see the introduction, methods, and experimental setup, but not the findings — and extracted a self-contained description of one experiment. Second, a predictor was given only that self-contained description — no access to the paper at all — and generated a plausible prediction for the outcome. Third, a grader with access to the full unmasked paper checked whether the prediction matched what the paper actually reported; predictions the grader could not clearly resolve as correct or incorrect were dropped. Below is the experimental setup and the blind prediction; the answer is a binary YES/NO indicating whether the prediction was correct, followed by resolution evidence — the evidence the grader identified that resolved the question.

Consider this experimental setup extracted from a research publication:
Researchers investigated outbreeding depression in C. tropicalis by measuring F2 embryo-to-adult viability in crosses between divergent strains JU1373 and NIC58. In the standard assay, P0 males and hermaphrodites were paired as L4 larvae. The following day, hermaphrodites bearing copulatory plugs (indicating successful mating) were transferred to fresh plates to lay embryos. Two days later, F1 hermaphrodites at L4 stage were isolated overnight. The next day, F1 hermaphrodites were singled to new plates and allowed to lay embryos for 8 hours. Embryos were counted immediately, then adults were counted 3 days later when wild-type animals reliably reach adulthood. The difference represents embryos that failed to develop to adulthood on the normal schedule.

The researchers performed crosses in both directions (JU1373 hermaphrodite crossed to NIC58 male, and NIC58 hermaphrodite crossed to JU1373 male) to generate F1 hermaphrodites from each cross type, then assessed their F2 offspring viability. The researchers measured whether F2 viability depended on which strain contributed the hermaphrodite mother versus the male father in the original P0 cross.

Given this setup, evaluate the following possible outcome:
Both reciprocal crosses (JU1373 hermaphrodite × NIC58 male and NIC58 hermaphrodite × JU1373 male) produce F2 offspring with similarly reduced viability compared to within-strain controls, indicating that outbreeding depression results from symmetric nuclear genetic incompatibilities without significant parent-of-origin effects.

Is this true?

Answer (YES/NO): NO